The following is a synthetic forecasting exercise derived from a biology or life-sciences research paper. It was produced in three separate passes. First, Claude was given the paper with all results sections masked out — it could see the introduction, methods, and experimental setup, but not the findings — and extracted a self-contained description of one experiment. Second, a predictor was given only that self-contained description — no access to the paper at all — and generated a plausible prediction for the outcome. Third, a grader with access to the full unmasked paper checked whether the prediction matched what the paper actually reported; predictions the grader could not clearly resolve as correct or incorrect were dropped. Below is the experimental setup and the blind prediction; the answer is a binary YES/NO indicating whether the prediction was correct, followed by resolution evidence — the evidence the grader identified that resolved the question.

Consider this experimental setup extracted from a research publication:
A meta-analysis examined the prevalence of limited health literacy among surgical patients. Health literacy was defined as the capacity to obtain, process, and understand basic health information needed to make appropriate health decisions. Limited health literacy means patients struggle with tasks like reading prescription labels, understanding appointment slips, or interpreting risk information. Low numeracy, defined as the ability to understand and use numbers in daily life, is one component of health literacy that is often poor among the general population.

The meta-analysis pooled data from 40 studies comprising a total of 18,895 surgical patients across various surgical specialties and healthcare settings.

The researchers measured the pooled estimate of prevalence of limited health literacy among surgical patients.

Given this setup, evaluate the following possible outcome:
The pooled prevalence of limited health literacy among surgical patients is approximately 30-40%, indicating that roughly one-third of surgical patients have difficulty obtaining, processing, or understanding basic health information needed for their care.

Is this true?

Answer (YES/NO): YES